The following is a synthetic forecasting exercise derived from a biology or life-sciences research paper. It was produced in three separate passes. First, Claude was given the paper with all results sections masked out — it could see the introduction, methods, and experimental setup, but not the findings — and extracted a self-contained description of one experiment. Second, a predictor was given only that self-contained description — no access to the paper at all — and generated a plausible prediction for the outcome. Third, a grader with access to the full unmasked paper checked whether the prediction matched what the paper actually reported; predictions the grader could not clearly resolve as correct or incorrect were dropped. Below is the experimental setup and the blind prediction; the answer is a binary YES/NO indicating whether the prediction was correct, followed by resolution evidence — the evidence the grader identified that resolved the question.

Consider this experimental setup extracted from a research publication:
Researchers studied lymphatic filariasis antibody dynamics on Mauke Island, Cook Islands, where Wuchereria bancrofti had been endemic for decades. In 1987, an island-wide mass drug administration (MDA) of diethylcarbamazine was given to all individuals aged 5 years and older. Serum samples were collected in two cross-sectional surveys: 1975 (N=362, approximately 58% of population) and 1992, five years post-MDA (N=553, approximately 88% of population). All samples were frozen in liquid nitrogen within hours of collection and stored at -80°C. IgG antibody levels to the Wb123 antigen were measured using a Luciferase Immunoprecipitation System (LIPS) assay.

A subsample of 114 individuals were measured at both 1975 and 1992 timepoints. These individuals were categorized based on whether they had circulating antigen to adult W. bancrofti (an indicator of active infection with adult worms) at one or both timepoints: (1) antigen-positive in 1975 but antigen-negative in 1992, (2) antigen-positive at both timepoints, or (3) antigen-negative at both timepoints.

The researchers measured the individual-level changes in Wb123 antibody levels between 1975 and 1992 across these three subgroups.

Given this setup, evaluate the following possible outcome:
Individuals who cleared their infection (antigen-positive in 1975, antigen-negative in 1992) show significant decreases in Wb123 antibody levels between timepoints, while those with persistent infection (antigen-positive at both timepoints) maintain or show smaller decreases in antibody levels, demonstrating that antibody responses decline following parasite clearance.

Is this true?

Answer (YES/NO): YES